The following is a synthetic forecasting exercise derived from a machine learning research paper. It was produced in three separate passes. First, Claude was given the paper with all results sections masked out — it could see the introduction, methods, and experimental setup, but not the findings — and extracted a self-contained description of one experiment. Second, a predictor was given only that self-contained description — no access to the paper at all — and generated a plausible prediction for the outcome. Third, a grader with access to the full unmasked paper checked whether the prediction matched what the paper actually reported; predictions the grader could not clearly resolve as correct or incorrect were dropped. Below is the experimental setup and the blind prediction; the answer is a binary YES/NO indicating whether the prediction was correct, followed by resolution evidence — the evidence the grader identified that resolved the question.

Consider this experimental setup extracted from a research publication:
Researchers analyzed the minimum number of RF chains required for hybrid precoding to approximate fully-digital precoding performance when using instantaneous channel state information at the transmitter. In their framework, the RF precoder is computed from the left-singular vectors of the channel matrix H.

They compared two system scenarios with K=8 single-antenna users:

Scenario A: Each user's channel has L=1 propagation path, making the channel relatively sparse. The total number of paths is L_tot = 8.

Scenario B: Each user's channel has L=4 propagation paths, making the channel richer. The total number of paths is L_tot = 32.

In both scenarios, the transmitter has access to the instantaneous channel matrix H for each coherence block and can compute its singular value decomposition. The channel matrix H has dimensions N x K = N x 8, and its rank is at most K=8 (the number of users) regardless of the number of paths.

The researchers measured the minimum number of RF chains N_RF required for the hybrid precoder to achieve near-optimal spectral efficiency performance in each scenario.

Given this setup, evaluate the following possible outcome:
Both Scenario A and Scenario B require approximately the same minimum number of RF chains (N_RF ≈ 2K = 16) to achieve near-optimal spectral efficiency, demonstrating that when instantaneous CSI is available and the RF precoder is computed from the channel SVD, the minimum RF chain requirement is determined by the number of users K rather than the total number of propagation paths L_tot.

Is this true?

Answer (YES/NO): NO